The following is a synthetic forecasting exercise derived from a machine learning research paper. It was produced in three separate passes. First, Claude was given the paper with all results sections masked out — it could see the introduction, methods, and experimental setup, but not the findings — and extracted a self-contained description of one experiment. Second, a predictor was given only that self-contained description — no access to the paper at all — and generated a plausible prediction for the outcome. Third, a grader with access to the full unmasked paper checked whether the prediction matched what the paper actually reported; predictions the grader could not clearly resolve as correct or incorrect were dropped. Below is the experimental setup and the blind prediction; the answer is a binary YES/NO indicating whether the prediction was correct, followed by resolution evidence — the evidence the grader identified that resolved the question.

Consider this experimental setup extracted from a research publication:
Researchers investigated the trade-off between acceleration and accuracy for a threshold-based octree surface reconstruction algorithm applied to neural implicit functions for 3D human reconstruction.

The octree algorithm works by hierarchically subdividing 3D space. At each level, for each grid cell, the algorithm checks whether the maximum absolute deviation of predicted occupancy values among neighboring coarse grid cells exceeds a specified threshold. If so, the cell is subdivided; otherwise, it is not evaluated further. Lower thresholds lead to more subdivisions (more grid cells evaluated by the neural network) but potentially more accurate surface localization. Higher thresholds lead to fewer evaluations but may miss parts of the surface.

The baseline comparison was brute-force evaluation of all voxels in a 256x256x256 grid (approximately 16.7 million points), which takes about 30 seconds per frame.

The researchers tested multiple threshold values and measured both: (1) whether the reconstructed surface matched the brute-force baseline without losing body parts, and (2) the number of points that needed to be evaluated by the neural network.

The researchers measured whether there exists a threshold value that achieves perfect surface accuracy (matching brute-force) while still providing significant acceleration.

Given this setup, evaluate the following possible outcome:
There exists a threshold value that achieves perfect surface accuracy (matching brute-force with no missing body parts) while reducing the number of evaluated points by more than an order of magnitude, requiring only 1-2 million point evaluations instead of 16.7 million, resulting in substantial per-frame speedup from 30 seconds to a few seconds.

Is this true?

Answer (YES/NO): NO